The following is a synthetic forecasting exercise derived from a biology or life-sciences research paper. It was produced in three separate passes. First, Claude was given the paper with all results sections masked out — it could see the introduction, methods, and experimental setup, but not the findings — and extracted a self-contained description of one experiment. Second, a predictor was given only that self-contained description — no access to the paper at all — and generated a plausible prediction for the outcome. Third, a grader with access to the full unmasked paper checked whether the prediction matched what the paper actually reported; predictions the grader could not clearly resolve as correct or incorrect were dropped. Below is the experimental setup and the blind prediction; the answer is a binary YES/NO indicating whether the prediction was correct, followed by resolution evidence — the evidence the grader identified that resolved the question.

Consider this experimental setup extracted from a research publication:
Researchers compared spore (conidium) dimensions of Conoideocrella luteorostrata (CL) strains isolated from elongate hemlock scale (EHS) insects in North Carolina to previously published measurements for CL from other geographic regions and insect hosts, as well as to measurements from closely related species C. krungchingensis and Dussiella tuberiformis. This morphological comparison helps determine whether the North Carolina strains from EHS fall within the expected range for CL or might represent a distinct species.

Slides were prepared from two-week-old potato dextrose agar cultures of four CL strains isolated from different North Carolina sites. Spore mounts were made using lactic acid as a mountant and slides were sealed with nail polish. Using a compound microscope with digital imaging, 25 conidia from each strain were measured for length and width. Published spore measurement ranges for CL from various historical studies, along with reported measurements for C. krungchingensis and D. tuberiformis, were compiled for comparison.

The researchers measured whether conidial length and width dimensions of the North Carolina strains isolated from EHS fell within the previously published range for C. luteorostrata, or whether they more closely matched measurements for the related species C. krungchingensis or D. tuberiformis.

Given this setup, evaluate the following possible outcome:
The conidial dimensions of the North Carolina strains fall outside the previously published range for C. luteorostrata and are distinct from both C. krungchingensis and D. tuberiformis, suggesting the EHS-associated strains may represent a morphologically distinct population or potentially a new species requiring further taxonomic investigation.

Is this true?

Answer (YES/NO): NO